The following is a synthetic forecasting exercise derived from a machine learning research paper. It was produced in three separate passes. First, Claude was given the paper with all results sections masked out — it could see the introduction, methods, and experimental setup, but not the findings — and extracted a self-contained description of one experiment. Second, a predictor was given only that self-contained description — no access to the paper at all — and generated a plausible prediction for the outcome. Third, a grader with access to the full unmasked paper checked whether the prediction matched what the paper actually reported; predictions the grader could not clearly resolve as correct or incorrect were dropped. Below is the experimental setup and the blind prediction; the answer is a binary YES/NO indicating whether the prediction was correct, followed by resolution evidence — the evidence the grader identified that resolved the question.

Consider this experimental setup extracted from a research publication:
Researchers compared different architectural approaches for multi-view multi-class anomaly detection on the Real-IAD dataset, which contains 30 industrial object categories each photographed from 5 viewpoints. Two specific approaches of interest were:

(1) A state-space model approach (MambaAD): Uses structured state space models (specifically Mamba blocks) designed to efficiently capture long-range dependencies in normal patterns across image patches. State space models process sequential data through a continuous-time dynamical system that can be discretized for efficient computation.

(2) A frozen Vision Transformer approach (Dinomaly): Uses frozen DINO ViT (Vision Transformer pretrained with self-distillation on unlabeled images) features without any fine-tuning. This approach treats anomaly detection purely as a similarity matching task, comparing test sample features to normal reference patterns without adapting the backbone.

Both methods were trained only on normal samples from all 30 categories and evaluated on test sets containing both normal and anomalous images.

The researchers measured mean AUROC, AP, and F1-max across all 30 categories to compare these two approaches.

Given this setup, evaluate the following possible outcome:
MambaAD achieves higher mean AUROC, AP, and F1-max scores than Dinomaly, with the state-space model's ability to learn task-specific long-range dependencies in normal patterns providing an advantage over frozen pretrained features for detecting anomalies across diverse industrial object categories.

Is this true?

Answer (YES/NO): NO